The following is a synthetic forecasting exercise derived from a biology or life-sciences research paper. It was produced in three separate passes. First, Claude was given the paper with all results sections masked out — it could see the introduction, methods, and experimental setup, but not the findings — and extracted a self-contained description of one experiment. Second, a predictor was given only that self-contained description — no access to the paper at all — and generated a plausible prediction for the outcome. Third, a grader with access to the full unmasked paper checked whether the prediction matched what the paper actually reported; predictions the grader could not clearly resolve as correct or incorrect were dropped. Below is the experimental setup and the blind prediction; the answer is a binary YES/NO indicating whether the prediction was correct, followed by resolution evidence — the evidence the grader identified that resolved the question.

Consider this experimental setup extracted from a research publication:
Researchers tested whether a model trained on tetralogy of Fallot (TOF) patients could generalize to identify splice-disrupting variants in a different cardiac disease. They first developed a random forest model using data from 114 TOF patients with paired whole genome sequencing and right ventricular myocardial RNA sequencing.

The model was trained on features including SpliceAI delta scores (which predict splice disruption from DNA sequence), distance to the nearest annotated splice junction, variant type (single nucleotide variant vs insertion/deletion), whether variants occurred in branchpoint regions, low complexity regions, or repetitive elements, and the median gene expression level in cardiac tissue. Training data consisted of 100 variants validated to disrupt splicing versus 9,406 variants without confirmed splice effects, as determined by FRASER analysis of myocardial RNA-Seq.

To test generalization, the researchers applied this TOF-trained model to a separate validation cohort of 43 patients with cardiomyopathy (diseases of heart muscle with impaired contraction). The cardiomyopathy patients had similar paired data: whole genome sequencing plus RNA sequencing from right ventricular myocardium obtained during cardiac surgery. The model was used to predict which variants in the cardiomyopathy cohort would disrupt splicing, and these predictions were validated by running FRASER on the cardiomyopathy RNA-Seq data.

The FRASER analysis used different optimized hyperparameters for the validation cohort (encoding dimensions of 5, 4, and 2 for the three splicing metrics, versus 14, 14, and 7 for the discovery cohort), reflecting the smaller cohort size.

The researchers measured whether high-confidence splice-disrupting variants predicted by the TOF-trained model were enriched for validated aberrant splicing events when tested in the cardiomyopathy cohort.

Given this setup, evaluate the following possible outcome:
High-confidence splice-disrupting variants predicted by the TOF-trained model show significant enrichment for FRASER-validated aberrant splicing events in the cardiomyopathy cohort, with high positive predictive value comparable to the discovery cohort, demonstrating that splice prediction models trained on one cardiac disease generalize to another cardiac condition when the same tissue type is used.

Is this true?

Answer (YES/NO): YES